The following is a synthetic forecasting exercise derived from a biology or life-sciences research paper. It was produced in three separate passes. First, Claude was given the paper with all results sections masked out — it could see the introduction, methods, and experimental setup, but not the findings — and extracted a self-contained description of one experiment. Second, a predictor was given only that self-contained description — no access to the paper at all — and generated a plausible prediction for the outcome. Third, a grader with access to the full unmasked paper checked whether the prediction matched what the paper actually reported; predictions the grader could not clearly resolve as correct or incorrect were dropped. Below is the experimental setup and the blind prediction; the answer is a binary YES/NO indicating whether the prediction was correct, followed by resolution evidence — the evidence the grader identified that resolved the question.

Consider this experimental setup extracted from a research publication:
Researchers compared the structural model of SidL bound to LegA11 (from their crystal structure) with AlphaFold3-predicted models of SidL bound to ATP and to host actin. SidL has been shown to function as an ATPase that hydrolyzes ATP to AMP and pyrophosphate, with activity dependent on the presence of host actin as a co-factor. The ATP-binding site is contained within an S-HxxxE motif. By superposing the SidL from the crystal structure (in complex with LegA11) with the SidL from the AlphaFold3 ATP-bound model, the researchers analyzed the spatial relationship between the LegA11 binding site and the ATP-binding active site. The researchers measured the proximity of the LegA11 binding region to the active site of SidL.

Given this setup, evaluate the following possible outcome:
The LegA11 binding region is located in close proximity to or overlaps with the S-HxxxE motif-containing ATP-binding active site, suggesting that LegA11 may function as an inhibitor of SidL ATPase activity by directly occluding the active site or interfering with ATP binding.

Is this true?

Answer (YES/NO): NO